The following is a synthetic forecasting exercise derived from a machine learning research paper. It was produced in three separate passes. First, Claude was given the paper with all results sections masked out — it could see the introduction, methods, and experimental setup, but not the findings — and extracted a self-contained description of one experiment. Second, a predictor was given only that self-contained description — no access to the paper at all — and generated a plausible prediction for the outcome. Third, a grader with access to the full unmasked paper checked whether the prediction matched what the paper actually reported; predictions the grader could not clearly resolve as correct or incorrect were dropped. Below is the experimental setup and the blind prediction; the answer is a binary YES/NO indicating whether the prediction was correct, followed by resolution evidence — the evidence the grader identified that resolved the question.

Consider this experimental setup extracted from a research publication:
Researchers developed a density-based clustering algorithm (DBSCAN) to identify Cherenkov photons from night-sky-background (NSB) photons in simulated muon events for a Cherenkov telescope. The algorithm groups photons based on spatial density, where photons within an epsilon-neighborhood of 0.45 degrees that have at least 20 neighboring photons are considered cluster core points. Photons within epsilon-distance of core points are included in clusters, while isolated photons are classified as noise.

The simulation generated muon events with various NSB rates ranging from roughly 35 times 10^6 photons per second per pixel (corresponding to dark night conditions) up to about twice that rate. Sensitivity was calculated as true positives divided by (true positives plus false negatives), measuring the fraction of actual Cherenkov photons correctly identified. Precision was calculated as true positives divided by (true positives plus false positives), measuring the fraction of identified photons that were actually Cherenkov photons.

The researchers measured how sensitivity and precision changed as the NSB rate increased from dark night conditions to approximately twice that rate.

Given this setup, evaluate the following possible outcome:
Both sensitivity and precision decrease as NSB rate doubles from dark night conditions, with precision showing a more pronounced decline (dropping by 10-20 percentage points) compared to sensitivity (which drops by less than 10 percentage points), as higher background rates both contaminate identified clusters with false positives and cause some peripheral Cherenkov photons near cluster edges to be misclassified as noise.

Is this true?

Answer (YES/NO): NO